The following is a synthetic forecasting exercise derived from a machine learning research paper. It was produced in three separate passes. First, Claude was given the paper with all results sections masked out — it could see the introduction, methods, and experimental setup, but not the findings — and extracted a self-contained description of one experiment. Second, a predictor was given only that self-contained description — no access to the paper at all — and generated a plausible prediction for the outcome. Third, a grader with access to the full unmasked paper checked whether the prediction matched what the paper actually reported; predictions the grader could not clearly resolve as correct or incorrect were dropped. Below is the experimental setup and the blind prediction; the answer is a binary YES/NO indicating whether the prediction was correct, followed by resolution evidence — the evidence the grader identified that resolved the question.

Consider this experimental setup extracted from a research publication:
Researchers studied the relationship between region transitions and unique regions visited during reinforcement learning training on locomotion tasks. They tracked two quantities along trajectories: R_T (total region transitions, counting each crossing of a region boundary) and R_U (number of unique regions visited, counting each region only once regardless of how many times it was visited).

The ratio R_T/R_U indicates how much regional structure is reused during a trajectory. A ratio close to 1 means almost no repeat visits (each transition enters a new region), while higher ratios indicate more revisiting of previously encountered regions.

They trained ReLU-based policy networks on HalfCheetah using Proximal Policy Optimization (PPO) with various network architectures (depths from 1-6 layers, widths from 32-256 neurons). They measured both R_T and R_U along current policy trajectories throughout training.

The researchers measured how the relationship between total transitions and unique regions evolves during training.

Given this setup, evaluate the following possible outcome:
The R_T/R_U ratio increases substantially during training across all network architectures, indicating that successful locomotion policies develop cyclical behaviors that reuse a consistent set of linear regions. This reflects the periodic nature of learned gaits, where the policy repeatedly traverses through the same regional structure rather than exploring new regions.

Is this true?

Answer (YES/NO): NO